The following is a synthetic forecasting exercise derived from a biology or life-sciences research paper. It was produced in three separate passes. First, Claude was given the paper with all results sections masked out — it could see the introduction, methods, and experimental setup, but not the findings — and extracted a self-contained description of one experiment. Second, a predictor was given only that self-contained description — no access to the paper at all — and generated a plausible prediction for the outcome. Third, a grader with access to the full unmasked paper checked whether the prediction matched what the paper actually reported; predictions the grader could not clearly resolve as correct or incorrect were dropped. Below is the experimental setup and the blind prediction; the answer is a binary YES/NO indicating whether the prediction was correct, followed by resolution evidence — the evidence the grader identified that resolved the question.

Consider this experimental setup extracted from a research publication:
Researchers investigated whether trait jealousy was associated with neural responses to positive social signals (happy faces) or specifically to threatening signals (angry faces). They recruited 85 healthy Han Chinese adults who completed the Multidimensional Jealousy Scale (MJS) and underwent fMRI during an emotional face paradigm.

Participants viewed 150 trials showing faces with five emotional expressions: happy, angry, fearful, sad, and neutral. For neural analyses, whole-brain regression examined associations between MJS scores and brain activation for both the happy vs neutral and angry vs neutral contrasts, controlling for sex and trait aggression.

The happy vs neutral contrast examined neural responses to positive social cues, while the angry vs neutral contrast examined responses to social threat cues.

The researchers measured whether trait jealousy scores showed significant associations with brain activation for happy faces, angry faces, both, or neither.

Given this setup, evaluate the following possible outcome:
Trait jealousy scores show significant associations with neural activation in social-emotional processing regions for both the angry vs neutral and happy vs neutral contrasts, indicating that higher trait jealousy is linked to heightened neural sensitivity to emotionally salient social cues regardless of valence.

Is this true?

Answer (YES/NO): NO